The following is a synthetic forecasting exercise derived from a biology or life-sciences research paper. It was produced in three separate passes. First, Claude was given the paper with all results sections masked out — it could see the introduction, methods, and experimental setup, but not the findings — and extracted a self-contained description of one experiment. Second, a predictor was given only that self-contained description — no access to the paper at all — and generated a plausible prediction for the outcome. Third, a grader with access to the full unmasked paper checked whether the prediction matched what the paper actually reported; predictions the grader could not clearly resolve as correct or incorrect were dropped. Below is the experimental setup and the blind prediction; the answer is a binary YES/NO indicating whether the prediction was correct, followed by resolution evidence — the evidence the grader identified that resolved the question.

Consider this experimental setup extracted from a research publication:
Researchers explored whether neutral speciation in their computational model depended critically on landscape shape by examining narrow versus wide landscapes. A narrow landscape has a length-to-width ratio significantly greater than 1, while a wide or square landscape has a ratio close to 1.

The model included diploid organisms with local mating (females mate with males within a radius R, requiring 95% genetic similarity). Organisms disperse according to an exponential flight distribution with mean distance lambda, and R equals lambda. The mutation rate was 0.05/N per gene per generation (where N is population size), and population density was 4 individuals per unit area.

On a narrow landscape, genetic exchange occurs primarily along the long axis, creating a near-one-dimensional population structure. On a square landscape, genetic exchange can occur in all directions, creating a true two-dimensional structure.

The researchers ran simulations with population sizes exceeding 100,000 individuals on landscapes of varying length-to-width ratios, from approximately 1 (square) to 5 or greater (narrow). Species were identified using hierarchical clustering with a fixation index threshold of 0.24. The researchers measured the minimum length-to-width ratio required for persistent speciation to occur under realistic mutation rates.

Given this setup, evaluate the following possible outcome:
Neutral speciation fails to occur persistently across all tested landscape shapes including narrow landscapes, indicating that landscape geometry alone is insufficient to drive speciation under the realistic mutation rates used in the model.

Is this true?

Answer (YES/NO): NO